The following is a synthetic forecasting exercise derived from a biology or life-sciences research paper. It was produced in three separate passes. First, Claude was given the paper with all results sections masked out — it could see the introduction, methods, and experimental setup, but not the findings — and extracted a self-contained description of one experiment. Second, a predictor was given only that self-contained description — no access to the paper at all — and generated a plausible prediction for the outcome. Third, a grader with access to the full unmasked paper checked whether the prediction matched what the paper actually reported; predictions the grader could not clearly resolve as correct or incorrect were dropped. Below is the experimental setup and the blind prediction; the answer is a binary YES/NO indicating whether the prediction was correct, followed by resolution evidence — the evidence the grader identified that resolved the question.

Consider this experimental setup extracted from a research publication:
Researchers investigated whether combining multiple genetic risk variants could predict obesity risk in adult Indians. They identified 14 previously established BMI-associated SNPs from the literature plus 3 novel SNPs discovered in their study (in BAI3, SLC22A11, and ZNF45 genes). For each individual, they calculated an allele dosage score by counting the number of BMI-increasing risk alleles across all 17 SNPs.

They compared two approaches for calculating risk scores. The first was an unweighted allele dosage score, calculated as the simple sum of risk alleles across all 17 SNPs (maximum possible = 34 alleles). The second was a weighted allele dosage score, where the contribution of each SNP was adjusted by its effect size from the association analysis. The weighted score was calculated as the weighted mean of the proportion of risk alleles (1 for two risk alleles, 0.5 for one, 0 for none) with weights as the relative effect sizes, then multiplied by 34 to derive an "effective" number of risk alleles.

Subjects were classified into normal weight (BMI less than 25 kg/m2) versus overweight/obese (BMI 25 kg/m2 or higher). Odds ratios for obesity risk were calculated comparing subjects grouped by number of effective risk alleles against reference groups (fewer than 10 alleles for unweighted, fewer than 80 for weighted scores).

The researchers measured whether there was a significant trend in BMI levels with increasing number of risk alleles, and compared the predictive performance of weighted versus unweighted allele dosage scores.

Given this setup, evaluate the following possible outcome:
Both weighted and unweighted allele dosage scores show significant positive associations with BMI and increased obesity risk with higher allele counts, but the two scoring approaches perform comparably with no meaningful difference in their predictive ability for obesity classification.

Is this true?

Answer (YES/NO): NO